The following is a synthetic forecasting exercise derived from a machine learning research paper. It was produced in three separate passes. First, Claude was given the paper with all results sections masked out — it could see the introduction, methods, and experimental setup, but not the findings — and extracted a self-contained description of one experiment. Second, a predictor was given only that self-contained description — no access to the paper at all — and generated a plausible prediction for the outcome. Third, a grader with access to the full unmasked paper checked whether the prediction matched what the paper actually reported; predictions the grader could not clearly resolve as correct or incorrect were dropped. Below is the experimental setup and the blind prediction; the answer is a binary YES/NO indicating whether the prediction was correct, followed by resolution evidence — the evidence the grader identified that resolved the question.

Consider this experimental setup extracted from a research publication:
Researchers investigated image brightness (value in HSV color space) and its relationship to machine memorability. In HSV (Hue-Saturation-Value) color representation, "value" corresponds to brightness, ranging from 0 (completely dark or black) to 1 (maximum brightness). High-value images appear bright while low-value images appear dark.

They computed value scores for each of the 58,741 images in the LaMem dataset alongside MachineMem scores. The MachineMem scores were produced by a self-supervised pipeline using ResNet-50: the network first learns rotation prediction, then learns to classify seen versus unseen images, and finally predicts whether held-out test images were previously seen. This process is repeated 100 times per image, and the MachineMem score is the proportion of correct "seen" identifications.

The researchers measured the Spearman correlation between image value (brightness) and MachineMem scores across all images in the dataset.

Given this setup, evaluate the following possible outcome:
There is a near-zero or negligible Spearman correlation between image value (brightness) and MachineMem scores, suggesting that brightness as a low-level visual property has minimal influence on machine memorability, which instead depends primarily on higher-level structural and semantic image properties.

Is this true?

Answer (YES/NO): NO